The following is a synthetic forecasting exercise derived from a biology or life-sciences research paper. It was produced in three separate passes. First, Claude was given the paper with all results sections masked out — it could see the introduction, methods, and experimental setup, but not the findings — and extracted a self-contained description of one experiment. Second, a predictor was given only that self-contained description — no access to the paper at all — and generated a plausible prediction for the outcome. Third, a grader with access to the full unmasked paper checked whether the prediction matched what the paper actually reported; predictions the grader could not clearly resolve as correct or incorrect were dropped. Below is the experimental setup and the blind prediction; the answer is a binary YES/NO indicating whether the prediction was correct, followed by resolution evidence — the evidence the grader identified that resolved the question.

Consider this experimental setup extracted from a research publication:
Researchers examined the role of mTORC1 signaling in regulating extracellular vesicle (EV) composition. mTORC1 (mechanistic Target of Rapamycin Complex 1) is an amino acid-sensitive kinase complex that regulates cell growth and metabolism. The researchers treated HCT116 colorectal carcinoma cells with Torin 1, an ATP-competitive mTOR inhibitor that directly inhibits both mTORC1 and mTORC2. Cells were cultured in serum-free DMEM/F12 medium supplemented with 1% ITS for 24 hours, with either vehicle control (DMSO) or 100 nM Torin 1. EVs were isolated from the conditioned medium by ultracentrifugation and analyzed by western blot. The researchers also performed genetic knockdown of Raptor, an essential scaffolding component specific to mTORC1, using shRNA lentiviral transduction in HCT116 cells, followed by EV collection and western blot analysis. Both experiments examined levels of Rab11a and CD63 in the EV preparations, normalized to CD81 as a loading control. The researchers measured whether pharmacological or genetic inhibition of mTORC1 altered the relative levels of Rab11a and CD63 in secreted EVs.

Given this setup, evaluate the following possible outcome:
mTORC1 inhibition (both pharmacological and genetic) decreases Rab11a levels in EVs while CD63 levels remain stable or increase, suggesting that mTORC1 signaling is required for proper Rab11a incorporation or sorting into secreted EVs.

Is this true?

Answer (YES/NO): NO